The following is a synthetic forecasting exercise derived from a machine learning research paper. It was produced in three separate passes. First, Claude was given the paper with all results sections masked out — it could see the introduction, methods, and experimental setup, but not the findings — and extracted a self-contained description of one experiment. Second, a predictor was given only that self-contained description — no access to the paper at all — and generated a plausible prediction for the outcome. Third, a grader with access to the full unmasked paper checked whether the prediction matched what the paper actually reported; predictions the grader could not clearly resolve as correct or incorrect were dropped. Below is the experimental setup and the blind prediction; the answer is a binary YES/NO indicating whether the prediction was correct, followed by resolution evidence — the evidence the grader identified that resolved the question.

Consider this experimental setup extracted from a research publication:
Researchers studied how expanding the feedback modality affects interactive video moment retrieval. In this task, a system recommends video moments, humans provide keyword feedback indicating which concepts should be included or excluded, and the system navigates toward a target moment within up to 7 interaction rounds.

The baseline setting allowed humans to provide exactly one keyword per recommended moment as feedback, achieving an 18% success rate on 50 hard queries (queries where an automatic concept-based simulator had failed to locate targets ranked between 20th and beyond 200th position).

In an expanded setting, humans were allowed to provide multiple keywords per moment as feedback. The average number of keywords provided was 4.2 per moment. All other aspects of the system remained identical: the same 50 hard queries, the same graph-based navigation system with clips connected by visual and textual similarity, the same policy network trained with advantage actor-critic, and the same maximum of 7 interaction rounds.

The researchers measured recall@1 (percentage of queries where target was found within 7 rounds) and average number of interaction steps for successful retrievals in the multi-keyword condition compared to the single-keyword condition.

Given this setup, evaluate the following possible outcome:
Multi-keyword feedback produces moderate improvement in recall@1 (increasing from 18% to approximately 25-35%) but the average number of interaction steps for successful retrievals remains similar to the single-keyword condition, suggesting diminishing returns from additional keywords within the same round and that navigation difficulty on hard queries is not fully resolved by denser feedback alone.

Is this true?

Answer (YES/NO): NO